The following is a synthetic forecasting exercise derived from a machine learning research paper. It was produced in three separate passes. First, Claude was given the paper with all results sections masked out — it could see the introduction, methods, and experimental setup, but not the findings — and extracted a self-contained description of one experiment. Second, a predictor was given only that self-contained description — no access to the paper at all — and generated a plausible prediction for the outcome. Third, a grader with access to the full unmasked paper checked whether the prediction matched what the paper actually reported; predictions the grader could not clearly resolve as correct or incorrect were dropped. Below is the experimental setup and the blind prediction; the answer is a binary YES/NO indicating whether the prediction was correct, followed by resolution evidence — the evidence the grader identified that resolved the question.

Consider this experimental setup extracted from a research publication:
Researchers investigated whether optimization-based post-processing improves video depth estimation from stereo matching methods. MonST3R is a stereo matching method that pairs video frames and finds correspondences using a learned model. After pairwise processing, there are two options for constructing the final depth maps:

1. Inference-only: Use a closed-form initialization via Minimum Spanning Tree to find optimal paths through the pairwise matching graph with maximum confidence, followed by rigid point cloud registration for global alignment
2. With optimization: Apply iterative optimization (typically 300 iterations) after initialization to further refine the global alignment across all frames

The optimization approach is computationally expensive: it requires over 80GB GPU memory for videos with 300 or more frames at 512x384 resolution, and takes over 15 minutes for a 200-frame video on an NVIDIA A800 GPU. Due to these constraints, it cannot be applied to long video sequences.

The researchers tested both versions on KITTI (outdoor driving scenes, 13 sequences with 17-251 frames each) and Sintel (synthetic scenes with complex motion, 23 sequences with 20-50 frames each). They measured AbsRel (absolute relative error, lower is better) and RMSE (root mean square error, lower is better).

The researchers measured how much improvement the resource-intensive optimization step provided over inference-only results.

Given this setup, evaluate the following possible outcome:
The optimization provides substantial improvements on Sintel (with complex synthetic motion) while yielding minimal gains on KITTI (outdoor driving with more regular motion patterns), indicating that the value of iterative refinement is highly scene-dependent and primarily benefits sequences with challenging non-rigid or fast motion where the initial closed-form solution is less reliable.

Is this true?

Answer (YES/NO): NO